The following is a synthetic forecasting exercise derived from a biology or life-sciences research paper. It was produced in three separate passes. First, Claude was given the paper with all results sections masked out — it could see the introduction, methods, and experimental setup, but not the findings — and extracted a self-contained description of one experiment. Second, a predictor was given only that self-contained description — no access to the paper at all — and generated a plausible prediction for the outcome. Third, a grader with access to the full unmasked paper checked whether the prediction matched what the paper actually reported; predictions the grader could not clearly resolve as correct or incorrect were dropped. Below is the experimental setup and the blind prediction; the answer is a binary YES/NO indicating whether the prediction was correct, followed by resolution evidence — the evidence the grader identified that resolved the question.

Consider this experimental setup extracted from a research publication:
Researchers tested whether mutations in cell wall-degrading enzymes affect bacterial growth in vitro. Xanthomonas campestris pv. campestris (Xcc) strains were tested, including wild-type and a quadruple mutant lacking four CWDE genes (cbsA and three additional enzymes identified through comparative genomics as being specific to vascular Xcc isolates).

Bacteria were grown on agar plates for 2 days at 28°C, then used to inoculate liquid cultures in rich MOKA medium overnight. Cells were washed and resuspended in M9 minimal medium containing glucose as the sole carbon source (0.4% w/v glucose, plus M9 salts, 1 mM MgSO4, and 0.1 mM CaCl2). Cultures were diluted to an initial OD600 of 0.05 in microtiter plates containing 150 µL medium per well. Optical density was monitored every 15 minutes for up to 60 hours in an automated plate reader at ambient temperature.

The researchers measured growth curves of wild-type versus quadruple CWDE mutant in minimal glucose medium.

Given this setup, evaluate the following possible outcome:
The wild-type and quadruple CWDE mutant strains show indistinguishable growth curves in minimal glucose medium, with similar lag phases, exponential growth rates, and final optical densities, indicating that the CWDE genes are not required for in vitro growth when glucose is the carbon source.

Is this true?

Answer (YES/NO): YES